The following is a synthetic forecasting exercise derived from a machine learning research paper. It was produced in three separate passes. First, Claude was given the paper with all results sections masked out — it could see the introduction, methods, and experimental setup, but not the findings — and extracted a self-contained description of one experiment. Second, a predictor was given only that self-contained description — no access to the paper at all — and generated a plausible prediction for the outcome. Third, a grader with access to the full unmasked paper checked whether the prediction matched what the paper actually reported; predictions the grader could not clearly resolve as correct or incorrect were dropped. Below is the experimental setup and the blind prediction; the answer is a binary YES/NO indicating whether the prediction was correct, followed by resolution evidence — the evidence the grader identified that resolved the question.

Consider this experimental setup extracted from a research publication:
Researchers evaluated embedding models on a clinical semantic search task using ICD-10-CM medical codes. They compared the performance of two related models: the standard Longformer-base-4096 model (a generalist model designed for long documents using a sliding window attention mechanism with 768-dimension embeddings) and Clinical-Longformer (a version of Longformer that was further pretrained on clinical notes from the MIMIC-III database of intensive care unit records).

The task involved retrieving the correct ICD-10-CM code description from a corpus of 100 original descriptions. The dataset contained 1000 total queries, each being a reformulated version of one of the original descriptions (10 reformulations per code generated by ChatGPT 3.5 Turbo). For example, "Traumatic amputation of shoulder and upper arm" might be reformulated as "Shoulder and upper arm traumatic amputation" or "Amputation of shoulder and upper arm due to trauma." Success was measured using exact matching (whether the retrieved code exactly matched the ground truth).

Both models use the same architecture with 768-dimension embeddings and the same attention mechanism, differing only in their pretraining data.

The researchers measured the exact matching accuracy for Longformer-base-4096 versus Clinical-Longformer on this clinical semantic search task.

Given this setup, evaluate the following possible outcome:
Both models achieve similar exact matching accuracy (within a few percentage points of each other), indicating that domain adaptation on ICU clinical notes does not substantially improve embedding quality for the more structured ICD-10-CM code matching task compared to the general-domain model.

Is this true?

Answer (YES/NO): YES